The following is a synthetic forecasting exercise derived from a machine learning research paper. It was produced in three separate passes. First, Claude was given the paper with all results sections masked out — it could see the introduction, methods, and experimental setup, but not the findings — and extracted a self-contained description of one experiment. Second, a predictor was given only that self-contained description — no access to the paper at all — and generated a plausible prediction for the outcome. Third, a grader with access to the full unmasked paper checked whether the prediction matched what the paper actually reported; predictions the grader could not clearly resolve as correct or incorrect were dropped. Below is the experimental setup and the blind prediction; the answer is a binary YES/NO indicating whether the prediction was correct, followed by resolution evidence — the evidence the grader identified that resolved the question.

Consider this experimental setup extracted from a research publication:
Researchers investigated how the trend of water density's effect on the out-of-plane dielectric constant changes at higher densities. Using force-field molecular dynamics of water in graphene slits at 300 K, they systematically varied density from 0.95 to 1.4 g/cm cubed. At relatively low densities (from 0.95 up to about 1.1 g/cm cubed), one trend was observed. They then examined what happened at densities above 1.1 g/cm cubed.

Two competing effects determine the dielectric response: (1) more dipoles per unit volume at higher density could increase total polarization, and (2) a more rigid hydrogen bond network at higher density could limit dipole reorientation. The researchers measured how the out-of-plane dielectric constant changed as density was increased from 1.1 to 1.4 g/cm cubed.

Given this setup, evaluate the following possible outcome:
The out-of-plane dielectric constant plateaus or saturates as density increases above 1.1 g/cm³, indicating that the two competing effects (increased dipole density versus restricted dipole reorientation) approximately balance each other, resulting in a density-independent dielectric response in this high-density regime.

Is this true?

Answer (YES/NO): NO